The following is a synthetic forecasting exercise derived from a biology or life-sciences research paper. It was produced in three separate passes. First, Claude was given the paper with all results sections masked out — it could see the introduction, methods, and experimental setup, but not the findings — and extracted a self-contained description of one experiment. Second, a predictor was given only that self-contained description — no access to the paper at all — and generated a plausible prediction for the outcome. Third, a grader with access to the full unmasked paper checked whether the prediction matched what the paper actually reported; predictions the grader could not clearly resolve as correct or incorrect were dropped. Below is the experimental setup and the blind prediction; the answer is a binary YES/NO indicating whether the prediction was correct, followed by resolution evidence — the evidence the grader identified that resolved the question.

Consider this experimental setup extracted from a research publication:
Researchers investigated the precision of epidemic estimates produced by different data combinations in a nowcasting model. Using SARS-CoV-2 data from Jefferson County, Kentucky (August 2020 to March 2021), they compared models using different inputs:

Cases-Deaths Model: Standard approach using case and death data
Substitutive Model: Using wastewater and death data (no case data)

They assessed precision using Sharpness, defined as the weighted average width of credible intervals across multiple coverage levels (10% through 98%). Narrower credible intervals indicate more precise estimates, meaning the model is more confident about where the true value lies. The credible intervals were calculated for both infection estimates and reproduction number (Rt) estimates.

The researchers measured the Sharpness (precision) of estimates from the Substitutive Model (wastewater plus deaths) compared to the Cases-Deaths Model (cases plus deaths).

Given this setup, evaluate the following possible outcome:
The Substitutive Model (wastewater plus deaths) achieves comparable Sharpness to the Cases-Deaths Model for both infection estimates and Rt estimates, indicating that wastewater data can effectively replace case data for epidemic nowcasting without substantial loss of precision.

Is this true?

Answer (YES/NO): NO